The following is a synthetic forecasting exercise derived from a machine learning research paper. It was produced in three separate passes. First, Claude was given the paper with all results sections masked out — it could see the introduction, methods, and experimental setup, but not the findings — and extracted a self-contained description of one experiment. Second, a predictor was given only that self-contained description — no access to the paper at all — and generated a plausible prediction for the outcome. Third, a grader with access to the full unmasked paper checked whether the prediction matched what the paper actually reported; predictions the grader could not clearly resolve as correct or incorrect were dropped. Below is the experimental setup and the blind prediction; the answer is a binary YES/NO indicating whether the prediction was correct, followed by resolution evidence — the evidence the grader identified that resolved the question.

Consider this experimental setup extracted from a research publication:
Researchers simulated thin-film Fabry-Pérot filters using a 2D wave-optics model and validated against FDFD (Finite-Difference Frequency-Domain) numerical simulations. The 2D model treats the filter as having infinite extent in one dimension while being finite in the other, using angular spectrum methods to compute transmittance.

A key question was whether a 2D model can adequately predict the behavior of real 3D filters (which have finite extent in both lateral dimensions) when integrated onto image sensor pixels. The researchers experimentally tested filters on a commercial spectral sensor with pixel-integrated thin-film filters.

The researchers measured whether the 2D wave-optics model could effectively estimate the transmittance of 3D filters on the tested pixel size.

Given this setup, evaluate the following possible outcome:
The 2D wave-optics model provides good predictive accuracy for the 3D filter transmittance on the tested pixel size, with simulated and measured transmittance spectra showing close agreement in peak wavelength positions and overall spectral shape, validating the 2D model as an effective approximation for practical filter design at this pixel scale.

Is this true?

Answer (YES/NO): YES